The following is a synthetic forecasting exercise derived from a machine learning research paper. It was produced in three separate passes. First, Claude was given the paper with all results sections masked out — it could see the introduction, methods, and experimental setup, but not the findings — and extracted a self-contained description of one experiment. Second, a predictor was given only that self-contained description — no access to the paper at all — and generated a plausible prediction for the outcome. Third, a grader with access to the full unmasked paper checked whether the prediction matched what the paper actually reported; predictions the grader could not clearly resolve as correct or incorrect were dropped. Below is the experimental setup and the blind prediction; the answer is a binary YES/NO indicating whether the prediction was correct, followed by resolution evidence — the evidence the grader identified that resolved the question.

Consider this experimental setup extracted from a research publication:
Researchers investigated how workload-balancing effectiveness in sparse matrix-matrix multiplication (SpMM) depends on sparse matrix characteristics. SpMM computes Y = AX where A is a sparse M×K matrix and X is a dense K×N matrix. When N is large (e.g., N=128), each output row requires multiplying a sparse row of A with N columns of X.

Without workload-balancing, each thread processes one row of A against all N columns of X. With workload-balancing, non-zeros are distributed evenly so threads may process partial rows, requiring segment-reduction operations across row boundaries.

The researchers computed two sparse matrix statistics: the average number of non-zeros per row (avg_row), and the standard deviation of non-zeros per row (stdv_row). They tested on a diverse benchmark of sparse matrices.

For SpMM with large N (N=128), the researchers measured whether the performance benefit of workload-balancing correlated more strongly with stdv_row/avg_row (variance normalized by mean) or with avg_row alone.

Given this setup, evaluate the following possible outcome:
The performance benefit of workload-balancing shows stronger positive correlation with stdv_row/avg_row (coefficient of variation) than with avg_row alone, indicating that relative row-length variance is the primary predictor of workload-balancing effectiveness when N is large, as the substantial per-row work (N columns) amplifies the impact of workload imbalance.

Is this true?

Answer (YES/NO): YES